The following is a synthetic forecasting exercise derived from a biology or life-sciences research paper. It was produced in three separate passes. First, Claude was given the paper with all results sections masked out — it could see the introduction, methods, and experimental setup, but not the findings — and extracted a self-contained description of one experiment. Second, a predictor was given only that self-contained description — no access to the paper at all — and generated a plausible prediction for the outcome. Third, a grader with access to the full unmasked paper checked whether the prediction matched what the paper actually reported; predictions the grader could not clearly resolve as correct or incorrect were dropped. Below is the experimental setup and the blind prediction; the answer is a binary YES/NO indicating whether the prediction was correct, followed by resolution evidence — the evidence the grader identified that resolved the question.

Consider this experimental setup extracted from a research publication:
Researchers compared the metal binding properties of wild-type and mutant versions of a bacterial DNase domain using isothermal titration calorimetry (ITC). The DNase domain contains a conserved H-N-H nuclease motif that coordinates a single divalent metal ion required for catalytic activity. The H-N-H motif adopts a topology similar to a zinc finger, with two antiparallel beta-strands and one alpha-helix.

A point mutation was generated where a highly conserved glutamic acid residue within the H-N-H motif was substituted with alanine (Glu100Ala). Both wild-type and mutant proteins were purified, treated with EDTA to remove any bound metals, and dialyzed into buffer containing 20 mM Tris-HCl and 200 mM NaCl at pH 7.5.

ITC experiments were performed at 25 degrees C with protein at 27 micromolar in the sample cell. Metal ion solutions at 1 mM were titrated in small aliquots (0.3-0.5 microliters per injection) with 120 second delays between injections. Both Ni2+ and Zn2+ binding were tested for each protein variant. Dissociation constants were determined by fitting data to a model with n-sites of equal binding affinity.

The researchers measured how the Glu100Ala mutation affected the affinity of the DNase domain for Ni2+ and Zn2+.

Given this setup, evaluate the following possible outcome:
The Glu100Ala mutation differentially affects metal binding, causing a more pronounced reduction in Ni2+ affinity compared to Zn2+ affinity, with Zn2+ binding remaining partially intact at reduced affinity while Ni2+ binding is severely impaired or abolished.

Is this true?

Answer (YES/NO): NO